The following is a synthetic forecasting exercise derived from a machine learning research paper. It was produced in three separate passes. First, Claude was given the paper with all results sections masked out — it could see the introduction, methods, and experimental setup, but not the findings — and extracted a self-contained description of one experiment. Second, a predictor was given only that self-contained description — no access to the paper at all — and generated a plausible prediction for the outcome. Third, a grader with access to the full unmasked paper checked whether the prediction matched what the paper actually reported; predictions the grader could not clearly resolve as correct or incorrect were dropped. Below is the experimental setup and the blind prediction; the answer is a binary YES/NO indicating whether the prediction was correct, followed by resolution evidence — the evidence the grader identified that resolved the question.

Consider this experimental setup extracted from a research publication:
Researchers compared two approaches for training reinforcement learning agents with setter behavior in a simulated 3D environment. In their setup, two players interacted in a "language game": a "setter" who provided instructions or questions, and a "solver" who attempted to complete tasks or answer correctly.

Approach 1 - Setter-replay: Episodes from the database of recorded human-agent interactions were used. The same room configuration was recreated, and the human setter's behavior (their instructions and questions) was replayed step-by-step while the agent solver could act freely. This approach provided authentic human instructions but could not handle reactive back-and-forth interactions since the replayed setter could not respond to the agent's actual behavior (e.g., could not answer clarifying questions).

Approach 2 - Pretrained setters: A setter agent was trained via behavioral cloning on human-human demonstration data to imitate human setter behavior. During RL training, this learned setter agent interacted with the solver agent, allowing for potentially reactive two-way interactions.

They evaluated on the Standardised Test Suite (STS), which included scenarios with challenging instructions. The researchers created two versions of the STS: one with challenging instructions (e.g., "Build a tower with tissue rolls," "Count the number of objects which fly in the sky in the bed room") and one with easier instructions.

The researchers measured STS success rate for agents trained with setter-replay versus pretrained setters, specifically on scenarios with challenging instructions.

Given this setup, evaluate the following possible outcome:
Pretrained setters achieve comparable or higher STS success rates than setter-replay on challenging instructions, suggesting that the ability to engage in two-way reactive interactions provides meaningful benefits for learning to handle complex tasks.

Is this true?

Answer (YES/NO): NO